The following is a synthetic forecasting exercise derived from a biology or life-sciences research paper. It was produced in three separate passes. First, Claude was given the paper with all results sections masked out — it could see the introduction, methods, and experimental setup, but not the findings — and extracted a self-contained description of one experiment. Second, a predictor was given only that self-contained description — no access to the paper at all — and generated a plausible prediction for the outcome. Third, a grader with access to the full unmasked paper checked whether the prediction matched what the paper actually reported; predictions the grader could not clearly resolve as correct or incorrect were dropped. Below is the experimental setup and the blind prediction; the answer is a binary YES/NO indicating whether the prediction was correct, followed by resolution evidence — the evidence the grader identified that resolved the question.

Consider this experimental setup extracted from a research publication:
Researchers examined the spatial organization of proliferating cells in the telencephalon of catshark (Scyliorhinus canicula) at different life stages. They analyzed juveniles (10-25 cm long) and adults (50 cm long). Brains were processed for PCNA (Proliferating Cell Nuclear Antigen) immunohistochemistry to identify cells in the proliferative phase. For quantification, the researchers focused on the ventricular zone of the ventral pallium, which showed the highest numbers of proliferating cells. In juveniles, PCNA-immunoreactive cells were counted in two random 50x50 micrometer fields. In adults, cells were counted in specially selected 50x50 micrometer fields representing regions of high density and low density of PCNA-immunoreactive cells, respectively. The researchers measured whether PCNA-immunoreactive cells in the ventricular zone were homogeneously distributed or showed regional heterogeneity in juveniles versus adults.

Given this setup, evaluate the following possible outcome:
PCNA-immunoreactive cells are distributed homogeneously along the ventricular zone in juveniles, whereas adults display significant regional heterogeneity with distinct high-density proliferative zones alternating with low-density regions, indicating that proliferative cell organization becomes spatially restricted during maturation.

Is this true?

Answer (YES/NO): YES